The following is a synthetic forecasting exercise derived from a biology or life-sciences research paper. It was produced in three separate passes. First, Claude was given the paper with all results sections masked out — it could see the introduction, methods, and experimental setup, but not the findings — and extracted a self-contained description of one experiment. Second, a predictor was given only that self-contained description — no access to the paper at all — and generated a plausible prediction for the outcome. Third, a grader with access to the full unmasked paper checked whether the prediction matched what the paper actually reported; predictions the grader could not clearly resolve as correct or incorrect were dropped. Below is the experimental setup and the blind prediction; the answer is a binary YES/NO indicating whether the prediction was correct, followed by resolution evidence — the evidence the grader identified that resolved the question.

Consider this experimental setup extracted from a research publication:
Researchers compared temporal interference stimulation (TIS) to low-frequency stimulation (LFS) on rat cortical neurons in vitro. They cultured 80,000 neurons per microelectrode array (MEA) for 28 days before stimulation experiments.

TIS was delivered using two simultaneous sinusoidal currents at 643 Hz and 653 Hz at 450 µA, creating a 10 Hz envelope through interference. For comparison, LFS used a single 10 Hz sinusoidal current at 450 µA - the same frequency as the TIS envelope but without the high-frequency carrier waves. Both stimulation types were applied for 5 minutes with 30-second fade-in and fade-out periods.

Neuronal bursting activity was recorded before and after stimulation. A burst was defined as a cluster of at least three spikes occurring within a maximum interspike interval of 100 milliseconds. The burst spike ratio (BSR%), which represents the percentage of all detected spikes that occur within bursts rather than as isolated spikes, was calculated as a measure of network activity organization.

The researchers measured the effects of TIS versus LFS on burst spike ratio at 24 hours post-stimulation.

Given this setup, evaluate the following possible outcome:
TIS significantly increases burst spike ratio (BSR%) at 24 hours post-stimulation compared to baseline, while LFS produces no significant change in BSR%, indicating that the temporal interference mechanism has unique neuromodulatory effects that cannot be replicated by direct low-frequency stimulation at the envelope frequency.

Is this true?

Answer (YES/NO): NO